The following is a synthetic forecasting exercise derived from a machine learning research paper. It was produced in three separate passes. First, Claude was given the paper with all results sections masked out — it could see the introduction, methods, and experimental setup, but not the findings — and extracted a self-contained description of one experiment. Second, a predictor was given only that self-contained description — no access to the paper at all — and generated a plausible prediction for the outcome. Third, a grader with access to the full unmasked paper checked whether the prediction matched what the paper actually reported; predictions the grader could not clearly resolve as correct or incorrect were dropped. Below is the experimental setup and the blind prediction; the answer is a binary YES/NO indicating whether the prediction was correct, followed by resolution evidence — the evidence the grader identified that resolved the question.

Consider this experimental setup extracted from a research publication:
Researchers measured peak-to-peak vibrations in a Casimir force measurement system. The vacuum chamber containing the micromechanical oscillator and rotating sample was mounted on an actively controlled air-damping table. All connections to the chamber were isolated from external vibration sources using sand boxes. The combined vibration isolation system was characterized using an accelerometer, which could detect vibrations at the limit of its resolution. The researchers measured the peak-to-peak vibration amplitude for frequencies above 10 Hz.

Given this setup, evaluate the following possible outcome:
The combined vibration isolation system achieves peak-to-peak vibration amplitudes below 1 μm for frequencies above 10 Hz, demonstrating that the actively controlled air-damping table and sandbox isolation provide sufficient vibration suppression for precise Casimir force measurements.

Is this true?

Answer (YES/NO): NO